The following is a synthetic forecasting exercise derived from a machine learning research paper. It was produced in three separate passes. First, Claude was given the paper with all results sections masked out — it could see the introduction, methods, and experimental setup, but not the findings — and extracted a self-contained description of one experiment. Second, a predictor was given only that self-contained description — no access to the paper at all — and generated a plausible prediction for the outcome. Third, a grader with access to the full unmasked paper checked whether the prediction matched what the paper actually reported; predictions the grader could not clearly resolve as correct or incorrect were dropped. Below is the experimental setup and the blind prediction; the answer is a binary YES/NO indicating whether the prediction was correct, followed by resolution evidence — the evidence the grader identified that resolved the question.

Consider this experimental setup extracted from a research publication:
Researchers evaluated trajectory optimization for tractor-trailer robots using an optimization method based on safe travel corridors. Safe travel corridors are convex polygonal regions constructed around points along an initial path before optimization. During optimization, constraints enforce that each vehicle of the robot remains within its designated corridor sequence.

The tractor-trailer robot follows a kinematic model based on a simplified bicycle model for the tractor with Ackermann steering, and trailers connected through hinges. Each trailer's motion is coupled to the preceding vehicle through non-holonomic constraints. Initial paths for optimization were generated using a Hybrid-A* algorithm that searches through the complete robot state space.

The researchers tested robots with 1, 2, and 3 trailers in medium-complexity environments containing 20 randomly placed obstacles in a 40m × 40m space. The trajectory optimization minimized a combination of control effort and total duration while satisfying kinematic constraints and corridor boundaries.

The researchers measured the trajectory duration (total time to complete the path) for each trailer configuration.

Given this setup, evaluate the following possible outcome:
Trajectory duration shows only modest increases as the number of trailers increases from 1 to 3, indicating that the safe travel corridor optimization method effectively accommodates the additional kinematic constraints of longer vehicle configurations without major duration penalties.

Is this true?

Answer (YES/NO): NO